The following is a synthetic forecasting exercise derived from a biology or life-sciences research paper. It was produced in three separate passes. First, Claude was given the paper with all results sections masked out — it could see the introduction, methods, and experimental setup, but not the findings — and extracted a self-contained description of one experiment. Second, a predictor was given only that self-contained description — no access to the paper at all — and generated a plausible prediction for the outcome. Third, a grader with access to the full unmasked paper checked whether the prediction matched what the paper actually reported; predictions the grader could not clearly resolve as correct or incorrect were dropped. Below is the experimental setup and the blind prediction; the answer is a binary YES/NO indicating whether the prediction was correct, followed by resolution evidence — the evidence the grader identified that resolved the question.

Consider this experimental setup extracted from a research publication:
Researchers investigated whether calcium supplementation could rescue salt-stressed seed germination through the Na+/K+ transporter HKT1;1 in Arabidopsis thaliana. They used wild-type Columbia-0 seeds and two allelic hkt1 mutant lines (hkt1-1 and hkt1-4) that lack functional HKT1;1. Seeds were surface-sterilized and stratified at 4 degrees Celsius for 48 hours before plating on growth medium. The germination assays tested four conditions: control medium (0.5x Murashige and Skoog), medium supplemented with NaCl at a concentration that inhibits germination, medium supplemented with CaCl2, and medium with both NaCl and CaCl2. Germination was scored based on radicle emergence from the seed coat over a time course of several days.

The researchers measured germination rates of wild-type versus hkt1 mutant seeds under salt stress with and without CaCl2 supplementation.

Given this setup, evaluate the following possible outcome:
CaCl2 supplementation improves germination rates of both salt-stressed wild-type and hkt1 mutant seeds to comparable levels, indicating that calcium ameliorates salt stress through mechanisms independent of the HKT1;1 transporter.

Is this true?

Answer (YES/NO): NO